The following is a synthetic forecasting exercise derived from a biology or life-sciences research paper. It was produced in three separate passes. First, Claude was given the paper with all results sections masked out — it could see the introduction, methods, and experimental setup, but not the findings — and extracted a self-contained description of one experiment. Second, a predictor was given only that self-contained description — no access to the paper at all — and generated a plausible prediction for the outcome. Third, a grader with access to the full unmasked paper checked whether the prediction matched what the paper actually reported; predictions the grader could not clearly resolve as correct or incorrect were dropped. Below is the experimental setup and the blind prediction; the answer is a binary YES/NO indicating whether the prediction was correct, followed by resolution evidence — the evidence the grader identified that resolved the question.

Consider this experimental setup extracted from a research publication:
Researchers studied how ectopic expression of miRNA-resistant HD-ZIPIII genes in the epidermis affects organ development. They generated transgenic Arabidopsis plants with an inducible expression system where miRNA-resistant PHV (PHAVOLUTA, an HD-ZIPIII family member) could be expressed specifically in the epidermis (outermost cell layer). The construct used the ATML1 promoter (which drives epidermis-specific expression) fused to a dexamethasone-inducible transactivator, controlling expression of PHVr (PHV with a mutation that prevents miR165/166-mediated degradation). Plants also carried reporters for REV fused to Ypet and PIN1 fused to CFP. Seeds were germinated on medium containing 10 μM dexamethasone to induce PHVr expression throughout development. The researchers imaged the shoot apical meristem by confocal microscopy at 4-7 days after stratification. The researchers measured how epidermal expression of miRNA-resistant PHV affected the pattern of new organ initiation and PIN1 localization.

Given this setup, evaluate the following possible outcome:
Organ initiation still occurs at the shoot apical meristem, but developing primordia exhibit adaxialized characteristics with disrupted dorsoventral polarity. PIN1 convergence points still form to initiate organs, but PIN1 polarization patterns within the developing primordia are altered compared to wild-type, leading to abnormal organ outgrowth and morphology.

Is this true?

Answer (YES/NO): NO